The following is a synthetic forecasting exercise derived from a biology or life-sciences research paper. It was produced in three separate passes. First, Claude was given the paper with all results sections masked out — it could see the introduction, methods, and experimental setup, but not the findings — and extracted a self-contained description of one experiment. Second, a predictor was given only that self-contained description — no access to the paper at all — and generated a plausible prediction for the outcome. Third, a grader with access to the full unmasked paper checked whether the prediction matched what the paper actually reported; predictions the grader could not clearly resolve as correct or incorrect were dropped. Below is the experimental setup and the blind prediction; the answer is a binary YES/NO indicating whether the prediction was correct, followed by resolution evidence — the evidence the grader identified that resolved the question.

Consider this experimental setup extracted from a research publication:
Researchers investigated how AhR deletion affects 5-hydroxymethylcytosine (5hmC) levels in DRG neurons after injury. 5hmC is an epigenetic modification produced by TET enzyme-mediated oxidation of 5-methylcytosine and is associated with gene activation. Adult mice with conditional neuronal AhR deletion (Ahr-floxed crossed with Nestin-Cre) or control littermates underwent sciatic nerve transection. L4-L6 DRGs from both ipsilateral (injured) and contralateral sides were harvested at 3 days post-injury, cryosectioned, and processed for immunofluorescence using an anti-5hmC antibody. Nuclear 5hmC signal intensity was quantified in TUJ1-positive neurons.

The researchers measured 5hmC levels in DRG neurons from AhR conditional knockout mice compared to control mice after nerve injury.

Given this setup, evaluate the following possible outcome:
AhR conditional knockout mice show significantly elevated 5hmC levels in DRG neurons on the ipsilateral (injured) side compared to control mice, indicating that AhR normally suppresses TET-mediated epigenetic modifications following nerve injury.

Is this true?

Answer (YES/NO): YES